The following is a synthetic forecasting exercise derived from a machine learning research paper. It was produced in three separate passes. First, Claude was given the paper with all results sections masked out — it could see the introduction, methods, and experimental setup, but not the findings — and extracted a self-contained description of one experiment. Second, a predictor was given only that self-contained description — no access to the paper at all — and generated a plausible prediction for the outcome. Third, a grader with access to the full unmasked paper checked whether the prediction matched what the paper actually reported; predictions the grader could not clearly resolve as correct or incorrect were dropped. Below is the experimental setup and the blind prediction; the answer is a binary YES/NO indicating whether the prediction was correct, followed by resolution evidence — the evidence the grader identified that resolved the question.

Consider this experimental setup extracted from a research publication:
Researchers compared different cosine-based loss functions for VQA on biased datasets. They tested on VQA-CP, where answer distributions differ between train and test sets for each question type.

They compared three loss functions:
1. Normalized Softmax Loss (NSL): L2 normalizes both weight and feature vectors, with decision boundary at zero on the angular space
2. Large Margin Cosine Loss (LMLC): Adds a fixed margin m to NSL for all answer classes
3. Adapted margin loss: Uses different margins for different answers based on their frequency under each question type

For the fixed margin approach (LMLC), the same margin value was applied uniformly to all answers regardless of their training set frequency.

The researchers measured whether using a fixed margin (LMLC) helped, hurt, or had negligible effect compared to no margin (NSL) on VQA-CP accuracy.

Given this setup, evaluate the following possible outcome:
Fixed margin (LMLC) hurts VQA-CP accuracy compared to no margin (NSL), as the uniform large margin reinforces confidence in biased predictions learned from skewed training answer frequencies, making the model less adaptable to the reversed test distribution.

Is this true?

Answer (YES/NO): NO